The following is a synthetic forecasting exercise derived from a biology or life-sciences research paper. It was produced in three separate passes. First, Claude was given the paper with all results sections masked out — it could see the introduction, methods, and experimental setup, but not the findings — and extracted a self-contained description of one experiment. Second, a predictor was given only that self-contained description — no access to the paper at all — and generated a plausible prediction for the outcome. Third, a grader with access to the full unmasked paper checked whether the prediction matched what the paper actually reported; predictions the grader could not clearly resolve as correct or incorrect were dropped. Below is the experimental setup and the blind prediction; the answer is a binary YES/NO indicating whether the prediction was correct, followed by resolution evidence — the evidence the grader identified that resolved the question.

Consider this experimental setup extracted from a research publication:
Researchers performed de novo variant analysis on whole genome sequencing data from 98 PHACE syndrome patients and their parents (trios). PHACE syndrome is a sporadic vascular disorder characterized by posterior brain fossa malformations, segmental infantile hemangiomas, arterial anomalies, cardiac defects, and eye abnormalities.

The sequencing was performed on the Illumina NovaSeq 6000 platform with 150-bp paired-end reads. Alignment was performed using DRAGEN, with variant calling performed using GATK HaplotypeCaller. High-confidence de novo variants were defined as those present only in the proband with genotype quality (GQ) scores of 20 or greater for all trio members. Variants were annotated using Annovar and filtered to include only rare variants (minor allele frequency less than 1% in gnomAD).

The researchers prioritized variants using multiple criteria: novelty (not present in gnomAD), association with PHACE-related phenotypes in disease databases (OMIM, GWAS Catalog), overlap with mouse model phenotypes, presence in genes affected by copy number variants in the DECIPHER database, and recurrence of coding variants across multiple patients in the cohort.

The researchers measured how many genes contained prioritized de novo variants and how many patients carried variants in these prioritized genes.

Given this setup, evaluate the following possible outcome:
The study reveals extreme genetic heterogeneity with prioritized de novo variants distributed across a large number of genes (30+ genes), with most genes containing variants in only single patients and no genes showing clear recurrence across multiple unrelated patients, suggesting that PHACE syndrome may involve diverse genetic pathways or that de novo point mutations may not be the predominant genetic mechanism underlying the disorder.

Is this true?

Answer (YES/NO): NO